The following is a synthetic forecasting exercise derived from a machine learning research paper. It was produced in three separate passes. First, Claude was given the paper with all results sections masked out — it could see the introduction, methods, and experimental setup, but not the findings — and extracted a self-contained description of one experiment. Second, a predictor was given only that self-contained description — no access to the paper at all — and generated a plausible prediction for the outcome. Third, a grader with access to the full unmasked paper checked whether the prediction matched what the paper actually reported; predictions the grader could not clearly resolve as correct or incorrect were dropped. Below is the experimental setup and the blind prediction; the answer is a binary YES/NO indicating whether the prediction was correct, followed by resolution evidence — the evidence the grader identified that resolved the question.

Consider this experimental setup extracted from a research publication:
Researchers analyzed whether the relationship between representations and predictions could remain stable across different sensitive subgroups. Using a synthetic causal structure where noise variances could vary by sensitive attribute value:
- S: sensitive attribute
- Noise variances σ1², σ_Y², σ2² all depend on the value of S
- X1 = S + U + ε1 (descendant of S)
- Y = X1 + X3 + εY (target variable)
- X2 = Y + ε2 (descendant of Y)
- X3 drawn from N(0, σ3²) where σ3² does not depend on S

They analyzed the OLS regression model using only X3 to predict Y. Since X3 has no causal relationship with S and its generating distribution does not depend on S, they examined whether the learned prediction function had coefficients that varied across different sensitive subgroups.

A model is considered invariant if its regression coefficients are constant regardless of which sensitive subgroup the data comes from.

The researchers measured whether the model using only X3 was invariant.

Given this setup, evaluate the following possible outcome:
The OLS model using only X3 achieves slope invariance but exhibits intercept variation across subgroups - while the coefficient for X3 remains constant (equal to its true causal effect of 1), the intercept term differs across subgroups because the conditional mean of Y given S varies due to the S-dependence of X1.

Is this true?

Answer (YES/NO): NO